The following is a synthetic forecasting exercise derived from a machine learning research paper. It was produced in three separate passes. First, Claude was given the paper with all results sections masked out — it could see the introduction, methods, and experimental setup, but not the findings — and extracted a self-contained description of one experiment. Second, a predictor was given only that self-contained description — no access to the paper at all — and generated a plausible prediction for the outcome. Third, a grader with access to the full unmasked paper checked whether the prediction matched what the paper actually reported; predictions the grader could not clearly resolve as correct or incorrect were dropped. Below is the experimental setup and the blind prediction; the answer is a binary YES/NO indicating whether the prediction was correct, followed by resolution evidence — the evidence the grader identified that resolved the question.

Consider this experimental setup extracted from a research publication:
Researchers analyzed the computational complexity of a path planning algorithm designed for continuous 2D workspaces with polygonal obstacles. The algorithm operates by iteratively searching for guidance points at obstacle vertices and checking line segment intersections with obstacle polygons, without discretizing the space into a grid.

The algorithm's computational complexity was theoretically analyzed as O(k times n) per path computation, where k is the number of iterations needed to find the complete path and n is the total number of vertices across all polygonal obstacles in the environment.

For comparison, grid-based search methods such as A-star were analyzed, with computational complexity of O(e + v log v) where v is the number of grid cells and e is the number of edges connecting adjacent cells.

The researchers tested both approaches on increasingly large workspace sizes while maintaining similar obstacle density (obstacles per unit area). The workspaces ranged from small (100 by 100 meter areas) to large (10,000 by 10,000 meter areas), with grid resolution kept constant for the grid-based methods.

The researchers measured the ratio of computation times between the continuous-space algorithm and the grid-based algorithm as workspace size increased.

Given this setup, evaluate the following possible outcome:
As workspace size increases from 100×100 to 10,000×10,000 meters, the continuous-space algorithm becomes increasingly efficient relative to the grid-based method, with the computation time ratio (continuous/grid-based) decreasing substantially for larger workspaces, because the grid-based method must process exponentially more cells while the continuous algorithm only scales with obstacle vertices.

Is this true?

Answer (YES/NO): YES